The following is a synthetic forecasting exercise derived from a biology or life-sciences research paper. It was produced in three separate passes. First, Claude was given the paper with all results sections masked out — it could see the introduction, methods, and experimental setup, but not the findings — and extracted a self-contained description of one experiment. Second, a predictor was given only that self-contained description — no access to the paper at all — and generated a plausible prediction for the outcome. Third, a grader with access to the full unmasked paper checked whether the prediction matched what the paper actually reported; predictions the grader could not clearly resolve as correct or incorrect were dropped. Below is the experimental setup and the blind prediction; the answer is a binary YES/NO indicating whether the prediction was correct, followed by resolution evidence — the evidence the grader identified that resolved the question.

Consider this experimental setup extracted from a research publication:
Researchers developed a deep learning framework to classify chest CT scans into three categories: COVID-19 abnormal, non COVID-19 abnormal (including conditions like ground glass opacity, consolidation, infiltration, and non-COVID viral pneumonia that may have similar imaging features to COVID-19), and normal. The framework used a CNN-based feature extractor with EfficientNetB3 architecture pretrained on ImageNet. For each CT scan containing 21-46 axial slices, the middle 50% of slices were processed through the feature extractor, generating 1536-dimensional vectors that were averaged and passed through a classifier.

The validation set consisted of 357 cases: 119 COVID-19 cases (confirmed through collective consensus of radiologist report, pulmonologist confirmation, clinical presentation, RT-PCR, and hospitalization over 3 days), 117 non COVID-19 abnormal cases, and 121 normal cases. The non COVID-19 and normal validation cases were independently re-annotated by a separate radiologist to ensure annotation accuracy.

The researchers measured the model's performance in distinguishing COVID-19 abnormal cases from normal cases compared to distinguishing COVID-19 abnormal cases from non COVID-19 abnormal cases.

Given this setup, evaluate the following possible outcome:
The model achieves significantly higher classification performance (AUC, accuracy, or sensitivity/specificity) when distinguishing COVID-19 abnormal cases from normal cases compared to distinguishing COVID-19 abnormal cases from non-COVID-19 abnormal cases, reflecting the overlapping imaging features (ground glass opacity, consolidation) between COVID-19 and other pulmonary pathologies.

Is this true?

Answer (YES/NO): YES